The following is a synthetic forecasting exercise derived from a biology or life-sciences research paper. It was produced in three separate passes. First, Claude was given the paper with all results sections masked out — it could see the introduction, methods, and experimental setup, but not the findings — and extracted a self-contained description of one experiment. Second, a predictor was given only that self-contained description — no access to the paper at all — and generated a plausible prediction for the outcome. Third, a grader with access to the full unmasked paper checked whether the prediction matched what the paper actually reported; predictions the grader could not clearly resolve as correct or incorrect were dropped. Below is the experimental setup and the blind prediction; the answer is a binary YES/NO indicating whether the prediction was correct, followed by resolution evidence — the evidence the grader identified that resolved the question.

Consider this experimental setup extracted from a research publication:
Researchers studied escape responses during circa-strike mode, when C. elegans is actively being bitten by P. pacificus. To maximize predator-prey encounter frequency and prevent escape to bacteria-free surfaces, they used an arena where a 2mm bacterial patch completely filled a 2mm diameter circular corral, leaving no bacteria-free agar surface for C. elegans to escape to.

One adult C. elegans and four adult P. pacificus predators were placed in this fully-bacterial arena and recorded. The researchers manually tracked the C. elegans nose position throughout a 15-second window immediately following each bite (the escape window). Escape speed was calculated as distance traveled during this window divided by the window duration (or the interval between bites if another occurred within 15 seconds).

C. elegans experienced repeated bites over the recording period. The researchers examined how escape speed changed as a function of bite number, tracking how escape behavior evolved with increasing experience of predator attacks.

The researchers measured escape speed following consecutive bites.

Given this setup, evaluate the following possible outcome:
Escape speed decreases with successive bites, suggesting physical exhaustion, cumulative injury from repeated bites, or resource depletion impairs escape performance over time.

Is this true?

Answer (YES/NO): NO